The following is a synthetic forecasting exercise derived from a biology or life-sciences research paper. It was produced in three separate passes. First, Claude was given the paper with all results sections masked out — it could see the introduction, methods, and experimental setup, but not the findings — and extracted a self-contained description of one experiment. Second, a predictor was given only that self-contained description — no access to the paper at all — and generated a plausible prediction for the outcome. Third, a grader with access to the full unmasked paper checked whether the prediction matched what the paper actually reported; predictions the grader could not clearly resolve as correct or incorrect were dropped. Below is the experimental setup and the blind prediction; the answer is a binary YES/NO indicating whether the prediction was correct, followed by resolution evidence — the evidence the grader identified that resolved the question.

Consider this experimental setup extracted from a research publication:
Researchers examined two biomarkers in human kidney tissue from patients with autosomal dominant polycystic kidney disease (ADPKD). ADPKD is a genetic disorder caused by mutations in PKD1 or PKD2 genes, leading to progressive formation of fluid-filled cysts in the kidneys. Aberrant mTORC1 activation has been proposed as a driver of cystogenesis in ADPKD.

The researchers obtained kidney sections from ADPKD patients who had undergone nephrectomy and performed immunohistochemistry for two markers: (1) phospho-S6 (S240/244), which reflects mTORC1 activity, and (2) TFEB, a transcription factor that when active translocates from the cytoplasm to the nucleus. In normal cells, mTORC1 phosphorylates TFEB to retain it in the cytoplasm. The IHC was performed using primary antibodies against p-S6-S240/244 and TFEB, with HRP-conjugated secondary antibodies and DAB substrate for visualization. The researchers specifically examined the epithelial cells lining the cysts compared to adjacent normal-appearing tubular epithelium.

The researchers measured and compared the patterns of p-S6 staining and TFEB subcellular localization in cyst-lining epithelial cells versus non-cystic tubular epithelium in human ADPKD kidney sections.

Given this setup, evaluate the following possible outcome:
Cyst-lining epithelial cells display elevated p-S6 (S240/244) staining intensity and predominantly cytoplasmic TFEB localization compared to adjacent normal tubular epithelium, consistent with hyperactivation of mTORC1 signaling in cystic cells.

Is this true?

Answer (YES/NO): NO